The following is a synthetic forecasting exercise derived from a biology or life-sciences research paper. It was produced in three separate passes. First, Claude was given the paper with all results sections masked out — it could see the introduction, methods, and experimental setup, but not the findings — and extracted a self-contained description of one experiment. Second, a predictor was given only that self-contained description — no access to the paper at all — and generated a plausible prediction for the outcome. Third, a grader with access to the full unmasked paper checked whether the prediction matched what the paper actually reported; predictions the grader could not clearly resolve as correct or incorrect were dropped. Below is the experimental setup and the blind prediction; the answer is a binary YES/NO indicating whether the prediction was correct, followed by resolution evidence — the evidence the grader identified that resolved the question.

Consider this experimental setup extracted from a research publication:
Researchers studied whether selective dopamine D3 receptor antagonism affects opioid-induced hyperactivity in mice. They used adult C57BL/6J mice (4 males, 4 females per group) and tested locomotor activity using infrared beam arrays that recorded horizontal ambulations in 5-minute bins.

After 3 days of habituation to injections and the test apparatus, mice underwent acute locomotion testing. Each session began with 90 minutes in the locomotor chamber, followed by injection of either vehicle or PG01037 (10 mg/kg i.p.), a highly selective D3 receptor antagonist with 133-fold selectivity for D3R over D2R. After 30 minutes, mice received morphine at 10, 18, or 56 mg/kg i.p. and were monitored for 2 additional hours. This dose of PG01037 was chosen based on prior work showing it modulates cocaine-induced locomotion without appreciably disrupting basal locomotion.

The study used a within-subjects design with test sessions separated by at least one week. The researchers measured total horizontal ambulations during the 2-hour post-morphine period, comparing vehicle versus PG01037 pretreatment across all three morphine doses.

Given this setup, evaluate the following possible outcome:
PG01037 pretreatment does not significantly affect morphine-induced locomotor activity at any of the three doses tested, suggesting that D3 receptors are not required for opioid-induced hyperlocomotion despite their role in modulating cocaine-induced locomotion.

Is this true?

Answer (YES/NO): NO